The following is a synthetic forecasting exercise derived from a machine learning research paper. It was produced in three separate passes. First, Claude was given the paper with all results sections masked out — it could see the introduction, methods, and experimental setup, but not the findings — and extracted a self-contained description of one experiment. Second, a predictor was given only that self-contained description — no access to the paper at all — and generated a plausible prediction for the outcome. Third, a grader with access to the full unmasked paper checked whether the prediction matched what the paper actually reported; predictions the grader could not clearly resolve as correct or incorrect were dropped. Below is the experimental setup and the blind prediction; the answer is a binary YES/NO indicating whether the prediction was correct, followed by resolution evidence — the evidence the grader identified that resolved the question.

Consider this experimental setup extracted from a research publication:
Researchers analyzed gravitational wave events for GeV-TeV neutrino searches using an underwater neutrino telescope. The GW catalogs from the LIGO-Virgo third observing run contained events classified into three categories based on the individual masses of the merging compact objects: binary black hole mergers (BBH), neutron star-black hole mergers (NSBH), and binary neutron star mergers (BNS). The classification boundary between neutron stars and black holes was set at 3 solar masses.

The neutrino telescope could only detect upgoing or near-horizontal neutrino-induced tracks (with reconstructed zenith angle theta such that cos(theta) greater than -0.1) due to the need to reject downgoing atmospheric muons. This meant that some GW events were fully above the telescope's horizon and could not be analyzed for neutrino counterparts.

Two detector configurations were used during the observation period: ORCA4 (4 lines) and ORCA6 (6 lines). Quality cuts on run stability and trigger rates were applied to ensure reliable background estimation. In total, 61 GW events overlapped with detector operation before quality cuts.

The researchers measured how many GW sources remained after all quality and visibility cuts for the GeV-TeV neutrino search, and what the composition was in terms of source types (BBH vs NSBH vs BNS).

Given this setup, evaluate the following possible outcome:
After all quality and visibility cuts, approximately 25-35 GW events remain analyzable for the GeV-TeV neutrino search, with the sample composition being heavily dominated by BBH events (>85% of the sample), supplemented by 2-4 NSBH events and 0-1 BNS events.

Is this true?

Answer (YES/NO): NO